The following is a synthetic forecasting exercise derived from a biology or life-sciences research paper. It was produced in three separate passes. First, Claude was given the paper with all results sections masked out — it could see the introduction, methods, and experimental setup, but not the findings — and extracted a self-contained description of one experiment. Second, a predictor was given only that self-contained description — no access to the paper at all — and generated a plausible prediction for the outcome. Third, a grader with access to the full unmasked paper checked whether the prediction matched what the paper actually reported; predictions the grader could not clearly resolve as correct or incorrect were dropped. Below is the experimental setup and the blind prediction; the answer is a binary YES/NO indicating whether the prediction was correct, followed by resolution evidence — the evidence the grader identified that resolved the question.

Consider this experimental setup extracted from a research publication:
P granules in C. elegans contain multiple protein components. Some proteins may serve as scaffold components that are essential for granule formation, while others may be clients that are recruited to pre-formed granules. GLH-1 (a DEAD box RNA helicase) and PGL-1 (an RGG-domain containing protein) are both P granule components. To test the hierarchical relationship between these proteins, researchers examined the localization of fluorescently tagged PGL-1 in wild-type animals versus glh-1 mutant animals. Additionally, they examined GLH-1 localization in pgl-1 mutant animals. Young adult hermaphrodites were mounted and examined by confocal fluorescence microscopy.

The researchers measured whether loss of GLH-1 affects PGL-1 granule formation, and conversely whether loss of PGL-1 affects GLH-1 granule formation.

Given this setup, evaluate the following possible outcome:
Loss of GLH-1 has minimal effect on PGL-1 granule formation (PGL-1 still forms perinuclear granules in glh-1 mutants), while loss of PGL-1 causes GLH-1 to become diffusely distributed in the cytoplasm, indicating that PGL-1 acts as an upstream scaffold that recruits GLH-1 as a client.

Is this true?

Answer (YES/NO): NO